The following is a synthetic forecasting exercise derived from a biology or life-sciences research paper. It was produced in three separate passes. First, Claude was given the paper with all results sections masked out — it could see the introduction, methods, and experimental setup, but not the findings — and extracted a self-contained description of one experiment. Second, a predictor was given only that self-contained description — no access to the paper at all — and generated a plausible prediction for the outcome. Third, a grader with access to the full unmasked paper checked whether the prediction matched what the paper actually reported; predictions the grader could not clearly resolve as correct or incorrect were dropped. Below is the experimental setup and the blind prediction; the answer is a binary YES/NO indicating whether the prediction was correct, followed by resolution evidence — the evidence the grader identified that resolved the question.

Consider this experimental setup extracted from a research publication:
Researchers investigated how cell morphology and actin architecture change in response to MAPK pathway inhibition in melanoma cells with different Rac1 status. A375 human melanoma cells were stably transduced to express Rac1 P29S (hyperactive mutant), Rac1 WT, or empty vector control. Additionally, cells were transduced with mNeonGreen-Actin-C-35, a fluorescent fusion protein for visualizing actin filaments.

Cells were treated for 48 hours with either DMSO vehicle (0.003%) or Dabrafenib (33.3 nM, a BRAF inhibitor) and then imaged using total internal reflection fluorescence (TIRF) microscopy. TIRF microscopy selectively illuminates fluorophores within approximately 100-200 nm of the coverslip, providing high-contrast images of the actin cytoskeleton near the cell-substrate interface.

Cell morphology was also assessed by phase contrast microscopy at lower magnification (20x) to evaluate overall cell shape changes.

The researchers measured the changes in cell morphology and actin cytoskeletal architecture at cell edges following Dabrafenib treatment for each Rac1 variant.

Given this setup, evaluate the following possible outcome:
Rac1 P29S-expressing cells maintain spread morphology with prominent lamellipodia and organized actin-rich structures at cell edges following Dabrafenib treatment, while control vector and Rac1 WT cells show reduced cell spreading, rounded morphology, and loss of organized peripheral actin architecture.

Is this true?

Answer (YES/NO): NO